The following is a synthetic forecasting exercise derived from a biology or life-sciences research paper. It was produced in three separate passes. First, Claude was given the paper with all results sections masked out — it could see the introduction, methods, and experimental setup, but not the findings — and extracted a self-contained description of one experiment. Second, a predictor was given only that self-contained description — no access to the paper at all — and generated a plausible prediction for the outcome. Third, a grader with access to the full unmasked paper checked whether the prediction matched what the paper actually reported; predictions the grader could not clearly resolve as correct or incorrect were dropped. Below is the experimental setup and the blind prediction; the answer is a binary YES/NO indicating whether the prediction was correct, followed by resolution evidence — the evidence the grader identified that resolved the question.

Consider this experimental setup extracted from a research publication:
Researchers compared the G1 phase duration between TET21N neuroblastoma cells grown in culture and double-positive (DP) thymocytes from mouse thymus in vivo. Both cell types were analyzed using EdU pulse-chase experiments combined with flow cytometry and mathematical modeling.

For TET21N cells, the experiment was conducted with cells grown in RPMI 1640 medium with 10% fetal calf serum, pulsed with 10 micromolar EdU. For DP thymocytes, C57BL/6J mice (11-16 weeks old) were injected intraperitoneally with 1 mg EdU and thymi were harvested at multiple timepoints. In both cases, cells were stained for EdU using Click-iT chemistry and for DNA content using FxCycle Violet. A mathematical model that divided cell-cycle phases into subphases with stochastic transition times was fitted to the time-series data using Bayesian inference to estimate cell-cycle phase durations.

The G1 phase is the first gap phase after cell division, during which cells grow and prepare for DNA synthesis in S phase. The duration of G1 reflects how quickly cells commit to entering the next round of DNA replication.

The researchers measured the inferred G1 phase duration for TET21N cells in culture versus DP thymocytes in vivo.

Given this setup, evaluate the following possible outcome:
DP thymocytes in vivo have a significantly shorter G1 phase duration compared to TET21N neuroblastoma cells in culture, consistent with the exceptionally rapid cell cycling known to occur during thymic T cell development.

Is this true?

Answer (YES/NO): YES